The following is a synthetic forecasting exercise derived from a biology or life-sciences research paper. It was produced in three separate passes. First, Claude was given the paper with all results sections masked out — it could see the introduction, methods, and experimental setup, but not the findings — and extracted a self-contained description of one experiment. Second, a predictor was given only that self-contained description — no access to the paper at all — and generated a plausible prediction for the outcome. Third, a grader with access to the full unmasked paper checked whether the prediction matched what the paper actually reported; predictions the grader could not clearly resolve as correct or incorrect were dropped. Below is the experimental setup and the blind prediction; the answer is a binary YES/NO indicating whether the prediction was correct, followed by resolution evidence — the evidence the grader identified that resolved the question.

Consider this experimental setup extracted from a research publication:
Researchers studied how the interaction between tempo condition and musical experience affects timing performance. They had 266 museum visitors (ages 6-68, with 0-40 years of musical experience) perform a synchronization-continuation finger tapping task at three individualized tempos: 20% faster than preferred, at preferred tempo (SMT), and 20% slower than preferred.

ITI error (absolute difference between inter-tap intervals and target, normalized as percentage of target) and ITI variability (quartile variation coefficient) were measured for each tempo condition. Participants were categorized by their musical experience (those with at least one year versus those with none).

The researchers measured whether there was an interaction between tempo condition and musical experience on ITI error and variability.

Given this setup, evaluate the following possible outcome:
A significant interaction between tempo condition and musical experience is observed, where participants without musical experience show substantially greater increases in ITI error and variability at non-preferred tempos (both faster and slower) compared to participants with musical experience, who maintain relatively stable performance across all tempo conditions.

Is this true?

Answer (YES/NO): NO